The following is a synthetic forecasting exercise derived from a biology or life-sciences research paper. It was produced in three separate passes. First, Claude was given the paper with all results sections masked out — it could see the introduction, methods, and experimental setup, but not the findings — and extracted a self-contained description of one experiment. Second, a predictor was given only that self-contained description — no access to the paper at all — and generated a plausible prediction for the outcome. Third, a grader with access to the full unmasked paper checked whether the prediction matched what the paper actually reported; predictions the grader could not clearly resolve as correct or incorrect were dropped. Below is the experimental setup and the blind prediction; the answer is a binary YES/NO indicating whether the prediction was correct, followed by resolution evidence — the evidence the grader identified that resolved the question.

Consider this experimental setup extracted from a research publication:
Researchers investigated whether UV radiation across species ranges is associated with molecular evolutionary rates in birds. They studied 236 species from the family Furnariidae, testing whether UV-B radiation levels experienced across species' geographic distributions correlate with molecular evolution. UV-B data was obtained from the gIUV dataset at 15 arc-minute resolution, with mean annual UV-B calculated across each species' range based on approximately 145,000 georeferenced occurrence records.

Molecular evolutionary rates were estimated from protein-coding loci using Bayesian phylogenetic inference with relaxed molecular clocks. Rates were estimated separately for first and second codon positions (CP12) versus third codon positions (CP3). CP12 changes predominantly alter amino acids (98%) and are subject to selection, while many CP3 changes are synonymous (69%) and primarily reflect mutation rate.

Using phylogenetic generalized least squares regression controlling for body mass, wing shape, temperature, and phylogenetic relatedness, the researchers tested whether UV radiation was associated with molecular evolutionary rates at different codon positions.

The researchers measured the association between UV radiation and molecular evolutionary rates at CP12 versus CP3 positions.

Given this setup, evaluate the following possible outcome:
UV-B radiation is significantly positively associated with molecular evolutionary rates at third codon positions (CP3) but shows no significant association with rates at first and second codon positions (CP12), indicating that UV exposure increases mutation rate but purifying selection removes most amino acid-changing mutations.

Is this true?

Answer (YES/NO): NO